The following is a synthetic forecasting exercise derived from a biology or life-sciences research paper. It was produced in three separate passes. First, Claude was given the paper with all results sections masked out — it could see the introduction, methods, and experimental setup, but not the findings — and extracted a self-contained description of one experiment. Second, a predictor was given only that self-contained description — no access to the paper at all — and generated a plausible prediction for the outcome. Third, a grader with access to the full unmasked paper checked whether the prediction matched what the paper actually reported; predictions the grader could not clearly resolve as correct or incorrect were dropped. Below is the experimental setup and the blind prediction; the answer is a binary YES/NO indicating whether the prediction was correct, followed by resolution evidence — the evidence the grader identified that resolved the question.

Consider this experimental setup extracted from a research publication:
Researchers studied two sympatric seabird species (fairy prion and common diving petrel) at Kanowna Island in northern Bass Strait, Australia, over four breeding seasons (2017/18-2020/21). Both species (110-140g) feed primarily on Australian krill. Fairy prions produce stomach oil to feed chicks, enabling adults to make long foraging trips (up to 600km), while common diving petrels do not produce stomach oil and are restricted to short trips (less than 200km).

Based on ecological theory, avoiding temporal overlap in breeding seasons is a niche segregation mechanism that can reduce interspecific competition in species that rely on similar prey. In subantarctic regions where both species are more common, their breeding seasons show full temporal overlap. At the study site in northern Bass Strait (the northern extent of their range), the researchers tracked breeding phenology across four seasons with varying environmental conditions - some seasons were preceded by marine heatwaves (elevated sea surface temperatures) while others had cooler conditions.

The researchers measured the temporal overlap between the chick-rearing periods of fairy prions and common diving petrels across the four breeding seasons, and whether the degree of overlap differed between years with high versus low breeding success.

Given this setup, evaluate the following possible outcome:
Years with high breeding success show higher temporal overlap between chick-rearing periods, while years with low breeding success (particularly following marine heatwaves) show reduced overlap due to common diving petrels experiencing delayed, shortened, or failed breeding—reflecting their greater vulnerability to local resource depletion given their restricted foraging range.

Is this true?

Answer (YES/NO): NO